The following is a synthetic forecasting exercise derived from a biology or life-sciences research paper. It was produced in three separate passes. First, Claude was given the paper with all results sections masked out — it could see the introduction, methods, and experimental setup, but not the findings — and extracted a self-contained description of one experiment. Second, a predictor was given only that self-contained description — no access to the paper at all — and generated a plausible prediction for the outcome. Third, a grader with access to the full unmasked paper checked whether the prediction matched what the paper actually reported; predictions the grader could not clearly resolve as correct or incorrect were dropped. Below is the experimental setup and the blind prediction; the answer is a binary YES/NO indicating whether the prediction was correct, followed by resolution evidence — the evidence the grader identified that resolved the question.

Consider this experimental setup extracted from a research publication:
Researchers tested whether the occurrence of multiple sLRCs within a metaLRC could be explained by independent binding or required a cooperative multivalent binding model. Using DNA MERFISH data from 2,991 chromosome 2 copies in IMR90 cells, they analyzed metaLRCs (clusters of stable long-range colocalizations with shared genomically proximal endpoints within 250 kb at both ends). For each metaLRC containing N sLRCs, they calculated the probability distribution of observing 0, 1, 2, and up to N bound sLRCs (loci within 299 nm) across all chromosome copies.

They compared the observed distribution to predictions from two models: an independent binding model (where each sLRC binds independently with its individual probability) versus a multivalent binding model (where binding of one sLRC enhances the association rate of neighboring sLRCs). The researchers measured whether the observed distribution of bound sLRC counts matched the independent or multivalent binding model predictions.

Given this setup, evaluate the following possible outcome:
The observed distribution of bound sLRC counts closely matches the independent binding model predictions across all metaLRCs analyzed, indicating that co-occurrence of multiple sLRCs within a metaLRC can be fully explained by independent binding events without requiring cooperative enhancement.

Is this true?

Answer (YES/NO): NO